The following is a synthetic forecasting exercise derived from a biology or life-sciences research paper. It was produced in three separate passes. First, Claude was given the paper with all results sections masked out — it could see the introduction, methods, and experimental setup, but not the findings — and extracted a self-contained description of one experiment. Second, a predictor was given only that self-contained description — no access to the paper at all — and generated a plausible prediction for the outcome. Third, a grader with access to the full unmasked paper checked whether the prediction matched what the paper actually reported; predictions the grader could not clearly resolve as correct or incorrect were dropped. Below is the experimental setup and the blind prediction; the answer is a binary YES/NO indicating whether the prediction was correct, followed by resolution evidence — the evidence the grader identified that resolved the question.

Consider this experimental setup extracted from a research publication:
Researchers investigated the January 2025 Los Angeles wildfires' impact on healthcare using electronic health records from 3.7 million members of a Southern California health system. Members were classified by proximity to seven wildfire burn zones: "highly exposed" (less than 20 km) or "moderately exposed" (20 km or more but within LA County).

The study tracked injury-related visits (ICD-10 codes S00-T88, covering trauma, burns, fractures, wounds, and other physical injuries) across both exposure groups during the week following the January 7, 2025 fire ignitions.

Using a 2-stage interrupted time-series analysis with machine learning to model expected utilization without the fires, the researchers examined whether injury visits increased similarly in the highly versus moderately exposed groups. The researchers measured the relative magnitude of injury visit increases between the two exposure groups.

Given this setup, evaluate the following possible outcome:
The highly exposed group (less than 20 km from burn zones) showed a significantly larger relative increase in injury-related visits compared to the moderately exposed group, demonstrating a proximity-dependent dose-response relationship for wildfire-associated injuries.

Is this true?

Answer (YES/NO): NO